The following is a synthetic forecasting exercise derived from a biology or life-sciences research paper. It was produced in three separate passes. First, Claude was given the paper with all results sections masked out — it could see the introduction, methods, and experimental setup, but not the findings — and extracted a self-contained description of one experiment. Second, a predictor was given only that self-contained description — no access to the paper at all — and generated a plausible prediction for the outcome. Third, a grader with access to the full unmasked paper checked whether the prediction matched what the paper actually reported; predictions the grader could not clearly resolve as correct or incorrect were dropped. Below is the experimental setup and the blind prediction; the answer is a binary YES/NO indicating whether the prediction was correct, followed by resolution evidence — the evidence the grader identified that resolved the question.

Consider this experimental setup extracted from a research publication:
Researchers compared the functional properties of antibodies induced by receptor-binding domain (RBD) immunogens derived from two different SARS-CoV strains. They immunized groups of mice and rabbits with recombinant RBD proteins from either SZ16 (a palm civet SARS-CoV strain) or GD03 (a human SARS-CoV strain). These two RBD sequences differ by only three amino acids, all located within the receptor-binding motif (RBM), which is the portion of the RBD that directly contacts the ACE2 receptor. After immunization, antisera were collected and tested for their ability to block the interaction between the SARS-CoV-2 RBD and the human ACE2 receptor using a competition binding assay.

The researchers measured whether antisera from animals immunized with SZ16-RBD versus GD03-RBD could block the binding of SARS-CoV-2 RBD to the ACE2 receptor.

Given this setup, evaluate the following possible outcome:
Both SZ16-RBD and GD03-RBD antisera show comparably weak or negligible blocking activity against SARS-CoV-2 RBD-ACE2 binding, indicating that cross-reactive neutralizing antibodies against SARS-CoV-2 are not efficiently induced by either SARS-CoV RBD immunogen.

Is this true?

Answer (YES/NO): NO